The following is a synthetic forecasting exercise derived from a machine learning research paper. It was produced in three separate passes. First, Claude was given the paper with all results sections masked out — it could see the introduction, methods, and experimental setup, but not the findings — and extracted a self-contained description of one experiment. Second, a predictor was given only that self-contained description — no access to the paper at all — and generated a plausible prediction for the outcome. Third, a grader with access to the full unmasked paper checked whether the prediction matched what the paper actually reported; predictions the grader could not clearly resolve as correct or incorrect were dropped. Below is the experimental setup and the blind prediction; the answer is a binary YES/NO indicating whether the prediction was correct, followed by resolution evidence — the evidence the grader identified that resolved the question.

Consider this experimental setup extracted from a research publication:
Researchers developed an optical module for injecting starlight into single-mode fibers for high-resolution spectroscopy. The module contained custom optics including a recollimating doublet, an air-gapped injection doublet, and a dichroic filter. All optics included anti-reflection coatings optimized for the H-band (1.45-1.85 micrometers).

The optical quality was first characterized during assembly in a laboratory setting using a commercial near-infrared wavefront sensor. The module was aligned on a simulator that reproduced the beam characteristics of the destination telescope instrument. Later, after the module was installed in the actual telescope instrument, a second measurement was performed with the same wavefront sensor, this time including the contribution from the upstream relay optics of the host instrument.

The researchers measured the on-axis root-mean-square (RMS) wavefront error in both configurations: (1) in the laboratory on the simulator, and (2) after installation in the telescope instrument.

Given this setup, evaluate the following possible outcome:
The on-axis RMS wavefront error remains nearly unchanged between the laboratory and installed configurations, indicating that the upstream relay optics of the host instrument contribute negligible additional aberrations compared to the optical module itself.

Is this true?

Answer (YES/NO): NO